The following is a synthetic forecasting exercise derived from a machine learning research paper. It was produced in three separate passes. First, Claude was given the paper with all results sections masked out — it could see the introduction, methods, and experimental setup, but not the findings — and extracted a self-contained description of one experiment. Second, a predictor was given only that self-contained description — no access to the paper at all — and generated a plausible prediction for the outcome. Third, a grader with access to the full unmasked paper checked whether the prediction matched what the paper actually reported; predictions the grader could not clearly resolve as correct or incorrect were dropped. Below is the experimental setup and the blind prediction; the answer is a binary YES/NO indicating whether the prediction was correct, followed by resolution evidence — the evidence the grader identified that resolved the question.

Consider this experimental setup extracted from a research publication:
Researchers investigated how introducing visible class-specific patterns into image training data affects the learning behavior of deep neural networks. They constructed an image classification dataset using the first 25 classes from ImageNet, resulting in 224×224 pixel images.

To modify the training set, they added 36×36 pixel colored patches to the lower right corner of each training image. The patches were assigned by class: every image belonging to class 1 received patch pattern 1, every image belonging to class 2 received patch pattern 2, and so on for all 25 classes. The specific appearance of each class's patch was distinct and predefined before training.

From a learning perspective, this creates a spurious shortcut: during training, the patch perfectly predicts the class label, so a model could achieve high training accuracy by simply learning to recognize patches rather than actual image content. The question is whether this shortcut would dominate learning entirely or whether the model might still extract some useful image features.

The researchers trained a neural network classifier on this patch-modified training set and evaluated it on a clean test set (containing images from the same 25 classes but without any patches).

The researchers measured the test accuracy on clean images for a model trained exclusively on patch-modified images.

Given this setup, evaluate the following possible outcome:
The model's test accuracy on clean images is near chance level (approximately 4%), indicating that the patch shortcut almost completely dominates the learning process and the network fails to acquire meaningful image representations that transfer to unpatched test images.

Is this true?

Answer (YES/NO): NO